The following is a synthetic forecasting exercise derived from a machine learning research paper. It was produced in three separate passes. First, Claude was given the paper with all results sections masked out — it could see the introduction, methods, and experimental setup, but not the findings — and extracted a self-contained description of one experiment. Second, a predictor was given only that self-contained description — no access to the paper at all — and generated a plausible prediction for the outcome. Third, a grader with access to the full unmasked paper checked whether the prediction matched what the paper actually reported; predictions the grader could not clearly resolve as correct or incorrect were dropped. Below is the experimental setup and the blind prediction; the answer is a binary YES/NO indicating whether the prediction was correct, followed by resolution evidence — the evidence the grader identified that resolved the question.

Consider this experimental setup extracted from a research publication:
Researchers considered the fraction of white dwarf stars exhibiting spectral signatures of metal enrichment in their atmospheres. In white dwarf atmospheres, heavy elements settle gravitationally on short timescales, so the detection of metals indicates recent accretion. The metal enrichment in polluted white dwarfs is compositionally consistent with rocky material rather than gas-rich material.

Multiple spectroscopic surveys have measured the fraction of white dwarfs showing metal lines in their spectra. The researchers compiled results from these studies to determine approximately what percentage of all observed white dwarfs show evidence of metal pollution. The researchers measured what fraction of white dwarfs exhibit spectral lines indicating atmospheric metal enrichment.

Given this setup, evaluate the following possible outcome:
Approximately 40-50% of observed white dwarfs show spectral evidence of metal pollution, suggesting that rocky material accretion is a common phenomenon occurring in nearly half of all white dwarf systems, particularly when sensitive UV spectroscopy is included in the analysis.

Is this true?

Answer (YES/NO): NO